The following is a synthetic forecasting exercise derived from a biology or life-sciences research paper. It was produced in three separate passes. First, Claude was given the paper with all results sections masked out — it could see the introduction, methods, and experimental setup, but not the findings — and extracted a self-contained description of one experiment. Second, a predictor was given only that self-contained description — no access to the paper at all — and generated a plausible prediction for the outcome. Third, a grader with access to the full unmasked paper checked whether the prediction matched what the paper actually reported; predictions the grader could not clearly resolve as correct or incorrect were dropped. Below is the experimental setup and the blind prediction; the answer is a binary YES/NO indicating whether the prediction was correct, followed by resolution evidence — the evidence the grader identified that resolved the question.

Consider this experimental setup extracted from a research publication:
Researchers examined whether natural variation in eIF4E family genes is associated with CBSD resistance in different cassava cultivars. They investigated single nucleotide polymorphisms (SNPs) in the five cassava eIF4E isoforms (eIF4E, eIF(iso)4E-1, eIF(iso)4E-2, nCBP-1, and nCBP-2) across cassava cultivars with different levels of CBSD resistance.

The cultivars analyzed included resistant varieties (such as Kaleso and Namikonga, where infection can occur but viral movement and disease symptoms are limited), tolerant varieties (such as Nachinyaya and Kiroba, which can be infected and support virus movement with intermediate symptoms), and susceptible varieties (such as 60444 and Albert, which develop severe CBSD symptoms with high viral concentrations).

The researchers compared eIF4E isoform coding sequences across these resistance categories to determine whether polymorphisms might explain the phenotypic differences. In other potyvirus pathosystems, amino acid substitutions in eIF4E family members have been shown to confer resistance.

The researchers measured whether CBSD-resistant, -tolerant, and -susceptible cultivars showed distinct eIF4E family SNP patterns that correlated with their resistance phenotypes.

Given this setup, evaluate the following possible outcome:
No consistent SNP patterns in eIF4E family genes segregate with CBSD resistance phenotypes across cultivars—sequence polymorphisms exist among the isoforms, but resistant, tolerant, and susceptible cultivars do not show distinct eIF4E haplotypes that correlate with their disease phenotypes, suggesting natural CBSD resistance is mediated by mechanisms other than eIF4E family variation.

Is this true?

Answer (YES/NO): YES